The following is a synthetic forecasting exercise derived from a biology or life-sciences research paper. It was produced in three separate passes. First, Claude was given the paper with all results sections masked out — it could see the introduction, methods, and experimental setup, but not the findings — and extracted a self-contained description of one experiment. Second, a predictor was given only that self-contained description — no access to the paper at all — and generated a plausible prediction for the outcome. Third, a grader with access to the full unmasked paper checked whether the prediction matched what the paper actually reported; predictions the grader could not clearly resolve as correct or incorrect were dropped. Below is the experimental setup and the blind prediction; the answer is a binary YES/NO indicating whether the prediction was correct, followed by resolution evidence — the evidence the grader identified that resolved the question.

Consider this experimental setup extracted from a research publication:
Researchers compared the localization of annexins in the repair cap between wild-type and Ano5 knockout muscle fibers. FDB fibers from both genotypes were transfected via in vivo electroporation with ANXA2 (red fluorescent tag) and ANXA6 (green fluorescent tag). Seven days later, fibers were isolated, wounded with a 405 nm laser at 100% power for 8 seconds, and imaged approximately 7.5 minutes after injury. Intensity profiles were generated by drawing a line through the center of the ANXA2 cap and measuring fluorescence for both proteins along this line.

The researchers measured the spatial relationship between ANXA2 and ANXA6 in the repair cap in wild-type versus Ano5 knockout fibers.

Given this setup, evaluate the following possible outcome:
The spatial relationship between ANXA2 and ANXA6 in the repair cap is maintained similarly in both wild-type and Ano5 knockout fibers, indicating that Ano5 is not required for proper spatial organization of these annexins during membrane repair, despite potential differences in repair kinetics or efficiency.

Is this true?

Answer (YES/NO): NO